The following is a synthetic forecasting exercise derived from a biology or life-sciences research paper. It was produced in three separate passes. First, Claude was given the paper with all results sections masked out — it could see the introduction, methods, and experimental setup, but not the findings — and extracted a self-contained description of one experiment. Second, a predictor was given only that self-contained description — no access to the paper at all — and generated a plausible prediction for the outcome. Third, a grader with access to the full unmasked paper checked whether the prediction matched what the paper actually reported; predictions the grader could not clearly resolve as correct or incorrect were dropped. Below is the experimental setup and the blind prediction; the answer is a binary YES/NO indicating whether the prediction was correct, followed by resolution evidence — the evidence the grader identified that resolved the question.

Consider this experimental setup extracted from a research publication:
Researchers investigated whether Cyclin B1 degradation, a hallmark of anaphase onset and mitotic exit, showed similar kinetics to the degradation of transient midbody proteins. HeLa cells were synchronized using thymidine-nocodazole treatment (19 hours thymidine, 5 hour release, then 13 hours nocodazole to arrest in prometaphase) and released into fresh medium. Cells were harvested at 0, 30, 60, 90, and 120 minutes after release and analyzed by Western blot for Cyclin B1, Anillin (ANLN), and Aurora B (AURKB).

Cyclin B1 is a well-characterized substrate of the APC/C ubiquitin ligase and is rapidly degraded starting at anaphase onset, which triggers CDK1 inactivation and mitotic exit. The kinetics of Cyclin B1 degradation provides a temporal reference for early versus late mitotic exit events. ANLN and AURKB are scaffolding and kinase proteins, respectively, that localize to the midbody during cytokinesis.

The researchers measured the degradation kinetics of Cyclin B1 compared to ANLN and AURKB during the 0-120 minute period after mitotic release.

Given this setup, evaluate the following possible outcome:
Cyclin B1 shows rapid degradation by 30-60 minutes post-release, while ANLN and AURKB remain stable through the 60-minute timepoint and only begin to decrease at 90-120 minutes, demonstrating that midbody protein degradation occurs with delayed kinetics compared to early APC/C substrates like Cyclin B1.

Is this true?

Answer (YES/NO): NO